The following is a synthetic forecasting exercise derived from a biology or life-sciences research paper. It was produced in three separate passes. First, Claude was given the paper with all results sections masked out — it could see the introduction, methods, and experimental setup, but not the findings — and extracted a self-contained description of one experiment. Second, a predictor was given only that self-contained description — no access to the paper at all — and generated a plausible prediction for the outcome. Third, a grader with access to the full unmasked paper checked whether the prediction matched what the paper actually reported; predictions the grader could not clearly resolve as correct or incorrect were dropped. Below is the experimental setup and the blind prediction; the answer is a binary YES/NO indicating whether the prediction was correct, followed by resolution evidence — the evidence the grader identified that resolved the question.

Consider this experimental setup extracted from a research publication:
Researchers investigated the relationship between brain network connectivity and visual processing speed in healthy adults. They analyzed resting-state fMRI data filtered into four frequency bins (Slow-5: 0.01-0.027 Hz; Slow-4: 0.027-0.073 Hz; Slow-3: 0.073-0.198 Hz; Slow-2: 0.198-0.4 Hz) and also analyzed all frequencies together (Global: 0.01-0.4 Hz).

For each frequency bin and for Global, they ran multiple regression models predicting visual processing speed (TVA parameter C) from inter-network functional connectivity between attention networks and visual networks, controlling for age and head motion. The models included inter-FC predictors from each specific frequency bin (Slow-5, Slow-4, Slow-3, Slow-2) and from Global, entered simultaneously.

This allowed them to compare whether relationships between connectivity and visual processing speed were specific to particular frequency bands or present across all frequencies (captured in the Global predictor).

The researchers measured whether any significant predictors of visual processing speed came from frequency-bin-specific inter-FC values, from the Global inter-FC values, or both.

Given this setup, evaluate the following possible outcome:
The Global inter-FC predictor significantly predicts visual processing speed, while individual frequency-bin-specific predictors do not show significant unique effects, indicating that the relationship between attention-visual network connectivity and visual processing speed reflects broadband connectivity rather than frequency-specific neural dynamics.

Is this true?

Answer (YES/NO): NO